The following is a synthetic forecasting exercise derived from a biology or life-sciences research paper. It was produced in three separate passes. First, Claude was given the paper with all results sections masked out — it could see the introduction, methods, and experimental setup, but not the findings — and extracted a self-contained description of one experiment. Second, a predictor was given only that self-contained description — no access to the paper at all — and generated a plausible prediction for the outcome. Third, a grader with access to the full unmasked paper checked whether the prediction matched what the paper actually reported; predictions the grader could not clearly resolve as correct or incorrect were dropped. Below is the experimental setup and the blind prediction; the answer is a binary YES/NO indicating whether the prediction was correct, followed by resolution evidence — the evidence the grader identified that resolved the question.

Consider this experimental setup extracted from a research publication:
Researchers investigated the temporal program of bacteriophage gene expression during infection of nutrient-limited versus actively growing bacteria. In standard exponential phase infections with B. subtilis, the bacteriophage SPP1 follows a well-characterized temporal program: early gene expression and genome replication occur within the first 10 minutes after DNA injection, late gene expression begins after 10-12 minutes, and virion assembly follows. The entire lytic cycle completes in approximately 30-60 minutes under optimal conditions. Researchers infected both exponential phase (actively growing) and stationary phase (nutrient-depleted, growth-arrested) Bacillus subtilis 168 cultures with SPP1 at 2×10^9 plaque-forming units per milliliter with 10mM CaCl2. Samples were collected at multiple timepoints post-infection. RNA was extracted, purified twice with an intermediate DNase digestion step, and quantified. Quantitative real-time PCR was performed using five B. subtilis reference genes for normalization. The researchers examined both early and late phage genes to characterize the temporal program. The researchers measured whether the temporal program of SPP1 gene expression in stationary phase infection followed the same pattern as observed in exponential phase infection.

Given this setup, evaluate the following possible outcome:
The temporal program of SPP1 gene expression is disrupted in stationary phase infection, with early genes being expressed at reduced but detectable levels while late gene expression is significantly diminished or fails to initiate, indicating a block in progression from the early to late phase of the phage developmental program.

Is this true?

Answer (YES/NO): NO